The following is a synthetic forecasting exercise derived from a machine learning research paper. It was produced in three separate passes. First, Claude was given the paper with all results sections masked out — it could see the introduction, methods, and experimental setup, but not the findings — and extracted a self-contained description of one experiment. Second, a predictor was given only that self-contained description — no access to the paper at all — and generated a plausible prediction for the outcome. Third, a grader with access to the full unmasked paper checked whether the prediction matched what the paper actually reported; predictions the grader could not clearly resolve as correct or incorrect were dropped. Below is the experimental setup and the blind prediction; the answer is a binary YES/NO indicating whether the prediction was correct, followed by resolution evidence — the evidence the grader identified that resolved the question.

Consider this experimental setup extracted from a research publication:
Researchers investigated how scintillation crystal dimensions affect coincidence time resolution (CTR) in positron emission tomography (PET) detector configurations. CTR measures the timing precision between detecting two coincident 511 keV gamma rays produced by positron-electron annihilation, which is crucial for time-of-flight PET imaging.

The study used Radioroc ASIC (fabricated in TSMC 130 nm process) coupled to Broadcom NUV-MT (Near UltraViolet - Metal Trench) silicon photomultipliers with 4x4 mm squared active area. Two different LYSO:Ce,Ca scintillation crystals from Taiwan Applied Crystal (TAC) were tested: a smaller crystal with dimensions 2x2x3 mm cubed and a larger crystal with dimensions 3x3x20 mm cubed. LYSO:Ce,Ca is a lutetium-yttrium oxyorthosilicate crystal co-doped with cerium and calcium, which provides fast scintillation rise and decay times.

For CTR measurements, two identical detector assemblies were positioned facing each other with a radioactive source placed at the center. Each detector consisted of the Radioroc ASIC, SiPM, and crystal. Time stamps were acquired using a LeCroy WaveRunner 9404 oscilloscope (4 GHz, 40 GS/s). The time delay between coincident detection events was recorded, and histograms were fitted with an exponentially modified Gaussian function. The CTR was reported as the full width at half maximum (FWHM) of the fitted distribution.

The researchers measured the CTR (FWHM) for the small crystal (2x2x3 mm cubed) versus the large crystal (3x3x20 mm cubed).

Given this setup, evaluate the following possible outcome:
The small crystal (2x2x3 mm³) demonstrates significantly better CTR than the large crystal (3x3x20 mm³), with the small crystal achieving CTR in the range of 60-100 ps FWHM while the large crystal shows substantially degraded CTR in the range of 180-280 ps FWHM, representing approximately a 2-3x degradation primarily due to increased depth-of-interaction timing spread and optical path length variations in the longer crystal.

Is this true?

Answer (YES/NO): NO